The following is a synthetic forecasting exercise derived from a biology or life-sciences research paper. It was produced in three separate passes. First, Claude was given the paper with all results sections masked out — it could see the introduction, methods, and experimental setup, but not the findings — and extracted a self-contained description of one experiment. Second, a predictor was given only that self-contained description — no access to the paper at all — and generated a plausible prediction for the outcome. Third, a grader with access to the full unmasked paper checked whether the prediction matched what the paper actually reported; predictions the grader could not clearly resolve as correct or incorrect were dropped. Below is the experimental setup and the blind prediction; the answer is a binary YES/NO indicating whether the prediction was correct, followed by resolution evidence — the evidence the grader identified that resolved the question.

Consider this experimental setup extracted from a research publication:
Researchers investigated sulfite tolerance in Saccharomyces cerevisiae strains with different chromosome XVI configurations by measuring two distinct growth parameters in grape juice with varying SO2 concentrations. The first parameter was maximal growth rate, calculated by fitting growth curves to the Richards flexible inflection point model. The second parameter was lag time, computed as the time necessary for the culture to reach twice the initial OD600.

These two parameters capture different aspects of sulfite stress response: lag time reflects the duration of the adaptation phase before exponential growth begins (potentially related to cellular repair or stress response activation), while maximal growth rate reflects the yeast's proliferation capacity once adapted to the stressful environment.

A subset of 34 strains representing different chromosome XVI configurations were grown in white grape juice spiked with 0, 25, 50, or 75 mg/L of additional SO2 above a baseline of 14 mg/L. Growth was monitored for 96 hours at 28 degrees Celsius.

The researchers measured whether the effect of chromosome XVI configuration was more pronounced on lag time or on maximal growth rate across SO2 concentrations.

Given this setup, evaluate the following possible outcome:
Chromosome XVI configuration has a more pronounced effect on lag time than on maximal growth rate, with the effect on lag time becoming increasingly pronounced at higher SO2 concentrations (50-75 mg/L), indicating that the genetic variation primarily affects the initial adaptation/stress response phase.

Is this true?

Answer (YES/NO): YES